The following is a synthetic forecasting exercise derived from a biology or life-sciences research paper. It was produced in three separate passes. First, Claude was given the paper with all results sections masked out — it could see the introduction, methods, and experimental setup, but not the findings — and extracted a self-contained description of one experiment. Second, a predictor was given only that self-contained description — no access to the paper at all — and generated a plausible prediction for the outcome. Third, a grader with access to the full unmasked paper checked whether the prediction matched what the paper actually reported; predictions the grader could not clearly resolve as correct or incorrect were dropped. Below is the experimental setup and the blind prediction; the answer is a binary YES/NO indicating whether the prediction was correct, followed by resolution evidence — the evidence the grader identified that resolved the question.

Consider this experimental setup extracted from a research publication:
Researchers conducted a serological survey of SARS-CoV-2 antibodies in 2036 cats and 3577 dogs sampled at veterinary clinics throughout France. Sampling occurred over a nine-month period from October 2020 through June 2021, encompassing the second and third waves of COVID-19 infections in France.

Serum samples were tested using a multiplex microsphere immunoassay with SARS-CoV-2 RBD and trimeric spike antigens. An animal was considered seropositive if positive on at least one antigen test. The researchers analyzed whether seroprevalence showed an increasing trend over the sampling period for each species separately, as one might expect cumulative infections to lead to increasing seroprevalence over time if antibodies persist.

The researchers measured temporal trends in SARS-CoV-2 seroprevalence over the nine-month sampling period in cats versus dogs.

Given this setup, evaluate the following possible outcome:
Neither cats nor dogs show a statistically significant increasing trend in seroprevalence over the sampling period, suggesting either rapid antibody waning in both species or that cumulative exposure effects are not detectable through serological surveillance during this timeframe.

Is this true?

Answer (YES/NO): NO